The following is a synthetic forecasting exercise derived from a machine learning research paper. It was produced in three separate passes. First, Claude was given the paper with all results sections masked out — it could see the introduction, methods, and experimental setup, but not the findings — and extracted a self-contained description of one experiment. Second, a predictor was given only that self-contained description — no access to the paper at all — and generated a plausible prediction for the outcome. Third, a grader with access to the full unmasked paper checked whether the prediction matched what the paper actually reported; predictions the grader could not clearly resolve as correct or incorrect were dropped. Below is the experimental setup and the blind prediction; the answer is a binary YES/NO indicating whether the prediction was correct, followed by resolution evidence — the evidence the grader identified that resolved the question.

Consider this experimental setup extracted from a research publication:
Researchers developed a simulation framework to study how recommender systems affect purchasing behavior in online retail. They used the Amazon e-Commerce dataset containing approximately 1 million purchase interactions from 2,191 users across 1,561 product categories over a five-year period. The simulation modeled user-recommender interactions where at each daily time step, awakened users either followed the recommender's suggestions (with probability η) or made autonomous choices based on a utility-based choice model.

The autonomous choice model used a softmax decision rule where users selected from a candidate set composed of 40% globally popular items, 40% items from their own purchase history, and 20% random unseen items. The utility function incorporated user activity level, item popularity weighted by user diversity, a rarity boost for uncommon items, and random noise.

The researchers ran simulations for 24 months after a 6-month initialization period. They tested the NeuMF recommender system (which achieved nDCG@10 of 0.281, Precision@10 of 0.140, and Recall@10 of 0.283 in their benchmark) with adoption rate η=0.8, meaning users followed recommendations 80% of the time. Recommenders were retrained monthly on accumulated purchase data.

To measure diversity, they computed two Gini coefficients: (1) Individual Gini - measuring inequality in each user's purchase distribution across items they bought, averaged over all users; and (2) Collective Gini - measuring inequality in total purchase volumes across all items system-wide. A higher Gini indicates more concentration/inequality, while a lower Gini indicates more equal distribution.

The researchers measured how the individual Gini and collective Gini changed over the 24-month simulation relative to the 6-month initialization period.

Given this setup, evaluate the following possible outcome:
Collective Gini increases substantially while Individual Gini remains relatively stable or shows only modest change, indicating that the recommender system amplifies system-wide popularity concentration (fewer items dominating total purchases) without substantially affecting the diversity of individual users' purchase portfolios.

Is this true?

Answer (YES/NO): NO